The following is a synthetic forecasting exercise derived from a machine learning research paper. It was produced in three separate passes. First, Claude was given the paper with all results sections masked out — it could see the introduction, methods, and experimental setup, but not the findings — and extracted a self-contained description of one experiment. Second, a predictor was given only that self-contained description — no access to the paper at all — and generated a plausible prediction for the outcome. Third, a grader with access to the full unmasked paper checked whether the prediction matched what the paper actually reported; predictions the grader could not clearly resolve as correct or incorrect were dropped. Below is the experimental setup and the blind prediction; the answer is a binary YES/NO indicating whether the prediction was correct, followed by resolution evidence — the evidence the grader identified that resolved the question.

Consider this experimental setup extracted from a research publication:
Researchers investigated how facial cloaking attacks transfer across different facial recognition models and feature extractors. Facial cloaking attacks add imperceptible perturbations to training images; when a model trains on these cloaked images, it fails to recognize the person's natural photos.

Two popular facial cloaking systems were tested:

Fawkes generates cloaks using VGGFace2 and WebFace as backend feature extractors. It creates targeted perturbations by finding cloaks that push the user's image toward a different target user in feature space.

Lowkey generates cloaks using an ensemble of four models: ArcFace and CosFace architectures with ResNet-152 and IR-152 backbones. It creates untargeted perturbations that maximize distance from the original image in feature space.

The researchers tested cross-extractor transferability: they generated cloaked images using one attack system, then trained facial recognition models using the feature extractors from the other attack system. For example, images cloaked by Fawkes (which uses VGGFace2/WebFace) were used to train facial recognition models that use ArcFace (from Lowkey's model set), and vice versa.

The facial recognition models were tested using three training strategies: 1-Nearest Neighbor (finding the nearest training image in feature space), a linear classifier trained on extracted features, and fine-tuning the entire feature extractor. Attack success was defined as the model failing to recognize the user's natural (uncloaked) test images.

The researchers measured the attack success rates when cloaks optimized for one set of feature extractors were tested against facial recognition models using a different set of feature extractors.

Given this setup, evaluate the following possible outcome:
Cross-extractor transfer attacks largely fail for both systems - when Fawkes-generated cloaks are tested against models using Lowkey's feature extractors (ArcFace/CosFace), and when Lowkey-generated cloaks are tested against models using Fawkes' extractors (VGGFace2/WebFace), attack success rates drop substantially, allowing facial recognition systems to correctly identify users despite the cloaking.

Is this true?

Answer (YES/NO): NO